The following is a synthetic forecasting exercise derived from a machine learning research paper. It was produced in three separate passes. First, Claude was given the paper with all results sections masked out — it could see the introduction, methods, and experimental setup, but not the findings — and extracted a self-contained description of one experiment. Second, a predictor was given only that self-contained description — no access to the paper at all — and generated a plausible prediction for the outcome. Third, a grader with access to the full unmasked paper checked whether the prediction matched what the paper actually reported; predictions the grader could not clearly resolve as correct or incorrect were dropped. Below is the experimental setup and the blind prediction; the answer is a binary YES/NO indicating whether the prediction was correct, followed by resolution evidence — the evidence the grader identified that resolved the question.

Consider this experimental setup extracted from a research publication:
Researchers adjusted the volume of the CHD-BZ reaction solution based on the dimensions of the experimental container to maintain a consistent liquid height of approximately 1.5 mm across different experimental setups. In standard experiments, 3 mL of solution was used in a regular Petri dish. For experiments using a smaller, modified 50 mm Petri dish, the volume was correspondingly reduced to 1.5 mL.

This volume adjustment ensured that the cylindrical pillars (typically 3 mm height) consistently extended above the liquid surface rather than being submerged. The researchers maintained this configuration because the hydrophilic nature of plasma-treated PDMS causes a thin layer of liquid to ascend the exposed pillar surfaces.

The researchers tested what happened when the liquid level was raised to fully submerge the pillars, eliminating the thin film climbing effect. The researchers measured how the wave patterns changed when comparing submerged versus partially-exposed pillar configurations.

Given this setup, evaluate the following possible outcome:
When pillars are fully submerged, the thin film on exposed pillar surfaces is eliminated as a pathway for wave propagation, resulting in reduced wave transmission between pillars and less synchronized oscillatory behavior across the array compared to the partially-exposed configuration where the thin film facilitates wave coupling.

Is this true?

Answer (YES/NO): NO